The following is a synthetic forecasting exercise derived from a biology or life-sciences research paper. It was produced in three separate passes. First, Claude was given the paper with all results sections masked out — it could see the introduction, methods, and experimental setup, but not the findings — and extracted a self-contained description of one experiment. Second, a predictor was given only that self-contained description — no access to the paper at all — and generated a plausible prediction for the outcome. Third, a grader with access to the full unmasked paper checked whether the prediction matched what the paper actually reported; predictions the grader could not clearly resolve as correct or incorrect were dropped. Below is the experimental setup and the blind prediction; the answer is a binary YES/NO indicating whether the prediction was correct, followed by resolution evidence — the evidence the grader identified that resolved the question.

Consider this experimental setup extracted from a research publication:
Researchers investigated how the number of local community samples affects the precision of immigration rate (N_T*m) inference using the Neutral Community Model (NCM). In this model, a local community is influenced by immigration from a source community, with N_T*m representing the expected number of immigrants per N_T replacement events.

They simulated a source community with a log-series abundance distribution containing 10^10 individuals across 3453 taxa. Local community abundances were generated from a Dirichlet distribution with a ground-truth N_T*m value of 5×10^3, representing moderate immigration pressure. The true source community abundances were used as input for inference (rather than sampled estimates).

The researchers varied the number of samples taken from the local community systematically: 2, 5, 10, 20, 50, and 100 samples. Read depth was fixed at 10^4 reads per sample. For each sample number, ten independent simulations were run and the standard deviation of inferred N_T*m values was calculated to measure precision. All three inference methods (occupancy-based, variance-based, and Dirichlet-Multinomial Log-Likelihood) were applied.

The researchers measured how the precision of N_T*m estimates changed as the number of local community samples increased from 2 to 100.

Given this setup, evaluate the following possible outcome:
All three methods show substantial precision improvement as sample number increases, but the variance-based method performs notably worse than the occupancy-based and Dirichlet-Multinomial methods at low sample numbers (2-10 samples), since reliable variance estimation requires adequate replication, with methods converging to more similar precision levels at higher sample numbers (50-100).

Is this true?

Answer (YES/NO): NO